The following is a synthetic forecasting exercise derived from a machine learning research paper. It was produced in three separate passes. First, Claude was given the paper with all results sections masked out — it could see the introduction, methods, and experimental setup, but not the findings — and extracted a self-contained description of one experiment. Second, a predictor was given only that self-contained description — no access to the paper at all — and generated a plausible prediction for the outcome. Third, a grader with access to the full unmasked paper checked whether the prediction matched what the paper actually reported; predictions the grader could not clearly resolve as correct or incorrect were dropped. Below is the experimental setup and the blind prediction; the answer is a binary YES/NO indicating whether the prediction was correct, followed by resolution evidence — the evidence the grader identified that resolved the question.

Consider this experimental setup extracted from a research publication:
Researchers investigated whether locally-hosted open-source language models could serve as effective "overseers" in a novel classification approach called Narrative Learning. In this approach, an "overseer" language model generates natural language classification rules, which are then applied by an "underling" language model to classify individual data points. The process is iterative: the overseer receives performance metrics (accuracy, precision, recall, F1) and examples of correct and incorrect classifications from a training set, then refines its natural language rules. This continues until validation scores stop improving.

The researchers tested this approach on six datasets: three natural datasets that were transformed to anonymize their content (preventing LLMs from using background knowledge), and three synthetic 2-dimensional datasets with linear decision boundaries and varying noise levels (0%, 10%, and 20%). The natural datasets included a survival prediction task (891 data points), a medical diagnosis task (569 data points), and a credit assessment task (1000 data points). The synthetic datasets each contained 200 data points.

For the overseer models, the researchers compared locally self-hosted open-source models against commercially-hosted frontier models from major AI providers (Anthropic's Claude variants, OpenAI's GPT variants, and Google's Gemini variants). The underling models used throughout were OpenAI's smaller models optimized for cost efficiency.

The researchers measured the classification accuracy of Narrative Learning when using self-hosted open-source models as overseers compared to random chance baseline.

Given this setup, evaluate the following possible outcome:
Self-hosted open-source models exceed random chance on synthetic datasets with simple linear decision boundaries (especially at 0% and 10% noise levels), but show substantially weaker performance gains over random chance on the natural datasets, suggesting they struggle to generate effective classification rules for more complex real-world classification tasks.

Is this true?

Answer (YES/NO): NO